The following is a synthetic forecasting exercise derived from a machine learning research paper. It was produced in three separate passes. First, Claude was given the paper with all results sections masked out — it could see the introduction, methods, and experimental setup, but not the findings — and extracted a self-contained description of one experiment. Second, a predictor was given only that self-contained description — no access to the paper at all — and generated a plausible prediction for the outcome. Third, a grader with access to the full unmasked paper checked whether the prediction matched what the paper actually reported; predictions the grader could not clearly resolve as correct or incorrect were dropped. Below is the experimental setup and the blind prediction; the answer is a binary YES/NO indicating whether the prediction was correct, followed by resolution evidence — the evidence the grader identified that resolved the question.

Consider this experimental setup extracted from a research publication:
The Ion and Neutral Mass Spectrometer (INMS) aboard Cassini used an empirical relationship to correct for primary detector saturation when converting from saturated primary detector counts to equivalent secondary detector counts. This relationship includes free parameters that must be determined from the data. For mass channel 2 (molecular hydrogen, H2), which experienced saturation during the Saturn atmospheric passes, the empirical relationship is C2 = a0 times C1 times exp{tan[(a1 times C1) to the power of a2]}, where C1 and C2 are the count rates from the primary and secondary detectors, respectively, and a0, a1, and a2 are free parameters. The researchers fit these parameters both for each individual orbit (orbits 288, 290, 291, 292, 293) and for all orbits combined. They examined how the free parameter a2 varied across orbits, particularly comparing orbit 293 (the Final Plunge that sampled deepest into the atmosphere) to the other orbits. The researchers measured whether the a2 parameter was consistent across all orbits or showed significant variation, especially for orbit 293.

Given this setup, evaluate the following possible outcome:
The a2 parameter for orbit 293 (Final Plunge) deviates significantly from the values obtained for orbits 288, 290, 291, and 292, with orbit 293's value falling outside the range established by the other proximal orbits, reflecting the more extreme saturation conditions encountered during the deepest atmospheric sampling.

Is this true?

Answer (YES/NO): YES